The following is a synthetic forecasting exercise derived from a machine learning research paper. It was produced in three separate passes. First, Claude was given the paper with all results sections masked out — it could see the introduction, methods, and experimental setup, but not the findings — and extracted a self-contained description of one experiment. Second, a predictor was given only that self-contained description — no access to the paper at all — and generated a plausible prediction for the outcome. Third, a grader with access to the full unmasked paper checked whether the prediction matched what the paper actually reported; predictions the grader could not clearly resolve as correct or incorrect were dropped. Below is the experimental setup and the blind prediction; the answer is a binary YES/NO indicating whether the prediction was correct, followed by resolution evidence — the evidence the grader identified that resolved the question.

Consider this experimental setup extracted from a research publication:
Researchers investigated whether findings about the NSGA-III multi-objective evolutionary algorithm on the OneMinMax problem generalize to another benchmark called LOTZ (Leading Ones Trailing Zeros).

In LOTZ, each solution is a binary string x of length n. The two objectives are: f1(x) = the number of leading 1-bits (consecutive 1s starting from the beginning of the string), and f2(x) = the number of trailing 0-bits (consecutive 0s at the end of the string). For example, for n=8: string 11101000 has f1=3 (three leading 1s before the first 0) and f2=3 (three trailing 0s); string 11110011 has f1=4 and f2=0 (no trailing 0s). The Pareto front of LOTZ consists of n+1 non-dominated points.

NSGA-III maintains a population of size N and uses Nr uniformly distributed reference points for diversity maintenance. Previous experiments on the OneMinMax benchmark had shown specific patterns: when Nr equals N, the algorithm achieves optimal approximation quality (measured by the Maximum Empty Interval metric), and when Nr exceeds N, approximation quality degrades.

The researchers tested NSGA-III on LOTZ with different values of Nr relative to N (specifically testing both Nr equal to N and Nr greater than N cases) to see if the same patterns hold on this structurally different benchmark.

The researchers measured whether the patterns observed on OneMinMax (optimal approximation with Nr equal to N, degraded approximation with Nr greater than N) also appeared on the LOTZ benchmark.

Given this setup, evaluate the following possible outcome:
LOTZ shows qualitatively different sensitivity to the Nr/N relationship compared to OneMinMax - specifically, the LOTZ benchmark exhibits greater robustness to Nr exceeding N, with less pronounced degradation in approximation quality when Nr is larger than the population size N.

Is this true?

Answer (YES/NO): NO